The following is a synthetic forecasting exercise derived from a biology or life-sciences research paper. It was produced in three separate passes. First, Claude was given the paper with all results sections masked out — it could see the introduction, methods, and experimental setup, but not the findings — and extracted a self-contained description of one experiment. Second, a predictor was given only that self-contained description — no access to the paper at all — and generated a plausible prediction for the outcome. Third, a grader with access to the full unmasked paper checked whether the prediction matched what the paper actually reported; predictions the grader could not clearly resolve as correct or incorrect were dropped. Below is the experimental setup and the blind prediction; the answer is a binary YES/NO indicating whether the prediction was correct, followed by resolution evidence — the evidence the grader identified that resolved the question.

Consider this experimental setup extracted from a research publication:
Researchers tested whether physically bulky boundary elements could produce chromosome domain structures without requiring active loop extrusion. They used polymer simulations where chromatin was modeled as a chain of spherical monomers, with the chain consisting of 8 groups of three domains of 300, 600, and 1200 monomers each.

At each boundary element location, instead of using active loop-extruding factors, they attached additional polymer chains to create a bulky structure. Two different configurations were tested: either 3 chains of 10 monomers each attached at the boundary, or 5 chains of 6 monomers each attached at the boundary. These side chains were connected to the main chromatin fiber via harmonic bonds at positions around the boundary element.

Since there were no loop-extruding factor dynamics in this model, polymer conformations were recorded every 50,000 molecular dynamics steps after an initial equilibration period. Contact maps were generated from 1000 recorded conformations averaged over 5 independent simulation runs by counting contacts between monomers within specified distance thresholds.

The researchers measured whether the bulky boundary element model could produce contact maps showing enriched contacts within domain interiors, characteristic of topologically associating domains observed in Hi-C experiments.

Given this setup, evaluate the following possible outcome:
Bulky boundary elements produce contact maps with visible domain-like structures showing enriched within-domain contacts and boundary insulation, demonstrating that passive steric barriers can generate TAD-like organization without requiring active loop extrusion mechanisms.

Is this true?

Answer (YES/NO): NO